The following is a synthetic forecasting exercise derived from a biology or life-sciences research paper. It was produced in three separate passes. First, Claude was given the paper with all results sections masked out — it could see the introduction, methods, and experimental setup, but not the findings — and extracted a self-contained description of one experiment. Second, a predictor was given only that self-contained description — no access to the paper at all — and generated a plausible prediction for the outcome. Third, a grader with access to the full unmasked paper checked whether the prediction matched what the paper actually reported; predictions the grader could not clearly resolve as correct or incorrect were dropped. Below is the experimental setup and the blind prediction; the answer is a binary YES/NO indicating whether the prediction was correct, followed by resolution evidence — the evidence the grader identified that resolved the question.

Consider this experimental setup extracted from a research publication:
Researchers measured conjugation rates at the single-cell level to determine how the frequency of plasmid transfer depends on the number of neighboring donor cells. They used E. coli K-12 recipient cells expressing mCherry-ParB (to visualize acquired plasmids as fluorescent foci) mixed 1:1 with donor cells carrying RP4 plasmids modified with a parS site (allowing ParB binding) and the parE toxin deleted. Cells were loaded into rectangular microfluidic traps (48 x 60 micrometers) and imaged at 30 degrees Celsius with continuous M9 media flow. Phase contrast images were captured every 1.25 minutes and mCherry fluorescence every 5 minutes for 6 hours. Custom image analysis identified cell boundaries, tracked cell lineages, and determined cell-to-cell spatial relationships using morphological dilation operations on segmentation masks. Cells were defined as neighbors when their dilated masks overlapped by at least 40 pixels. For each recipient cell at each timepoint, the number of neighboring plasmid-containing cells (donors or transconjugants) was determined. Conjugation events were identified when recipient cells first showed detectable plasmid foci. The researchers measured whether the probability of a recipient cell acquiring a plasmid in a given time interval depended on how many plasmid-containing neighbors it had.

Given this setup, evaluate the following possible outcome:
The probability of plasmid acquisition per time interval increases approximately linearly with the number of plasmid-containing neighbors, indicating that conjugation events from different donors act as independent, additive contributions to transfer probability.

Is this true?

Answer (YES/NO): YES